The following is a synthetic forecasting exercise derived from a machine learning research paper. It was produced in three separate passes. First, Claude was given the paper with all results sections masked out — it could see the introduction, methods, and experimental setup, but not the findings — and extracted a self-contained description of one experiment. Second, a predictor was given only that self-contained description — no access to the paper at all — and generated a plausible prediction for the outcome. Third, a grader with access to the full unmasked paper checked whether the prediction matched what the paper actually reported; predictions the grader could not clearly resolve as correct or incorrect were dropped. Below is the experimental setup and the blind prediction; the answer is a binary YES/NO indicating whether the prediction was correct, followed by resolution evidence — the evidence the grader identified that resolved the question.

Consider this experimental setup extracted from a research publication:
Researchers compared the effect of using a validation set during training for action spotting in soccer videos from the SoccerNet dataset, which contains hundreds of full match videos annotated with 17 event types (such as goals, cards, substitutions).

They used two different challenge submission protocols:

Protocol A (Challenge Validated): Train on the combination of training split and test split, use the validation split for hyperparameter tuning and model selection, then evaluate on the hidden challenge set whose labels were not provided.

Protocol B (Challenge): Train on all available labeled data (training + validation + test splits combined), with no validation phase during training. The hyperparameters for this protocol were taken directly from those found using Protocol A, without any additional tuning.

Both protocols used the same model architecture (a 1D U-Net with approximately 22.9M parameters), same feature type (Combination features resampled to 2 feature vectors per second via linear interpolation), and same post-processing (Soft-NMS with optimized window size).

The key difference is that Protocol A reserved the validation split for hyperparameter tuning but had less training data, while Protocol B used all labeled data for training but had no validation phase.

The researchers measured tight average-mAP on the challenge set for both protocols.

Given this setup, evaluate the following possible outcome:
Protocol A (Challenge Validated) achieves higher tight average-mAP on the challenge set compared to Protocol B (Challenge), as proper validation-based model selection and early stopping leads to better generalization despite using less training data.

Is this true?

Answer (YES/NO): NO